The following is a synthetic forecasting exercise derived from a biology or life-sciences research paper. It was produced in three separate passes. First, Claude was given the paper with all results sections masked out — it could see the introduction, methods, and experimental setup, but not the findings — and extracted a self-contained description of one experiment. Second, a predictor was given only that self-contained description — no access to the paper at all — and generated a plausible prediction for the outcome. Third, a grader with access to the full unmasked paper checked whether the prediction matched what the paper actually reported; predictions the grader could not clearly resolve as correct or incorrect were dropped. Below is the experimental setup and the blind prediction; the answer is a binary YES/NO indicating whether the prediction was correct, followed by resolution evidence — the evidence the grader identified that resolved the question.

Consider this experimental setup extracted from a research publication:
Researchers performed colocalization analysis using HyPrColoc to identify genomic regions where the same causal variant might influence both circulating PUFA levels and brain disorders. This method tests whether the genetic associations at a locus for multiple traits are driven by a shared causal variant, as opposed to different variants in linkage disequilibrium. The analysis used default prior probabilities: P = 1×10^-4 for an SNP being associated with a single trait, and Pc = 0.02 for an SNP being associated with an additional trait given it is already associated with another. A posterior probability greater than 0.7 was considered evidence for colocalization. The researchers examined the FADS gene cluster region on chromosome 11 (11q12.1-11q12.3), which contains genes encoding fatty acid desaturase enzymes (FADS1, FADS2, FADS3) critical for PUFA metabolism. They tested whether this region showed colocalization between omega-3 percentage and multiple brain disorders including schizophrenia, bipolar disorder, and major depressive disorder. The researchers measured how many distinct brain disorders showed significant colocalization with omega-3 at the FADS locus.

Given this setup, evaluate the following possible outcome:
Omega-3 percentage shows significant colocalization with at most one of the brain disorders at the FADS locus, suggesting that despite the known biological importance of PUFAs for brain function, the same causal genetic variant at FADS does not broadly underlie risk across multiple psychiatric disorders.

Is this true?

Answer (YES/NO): NO